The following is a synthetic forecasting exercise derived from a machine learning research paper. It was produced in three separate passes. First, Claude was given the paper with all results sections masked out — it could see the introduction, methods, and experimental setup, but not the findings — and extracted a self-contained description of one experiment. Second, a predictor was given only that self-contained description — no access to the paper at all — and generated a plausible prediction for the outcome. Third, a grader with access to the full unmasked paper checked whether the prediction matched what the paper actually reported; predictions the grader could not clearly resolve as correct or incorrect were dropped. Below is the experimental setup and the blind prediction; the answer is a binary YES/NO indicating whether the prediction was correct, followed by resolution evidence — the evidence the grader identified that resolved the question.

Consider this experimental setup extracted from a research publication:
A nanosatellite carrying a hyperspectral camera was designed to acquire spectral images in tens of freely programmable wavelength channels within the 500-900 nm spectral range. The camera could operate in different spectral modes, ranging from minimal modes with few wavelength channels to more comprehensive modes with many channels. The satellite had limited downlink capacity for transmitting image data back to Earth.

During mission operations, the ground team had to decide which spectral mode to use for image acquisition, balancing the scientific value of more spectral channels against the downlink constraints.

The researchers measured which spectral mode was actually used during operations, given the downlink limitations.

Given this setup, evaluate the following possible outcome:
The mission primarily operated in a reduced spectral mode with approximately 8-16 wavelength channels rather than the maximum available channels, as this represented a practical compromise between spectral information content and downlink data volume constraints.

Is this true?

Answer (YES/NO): NO